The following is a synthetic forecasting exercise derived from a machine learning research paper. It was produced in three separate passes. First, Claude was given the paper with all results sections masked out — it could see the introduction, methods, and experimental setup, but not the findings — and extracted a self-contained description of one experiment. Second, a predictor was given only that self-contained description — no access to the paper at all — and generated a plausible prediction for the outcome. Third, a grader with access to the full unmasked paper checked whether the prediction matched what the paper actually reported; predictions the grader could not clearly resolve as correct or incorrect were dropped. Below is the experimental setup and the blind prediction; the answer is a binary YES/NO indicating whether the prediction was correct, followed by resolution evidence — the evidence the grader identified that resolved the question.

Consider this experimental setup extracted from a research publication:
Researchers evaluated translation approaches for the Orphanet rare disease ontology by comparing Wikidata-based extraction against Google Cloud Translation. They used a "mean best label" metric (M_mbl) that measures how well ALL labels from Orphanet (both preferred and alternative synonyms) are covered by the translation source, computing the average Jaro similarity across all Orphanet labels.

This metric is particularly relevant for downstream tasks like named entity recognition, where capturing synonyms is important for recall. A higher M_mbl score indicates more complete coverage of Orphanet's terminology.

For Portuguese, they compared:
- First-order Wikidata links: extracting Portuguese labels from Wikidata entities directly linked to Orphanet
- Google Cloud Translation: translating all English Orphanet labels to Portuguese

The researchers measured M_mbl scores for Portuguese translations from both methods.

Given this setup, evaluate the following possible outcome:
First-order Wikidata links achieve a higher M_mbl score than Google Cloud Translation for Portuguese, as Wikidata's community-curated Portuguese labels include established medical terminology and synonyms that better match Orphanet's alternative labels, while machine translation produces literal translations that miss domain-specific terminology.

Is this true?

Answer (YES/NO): YES